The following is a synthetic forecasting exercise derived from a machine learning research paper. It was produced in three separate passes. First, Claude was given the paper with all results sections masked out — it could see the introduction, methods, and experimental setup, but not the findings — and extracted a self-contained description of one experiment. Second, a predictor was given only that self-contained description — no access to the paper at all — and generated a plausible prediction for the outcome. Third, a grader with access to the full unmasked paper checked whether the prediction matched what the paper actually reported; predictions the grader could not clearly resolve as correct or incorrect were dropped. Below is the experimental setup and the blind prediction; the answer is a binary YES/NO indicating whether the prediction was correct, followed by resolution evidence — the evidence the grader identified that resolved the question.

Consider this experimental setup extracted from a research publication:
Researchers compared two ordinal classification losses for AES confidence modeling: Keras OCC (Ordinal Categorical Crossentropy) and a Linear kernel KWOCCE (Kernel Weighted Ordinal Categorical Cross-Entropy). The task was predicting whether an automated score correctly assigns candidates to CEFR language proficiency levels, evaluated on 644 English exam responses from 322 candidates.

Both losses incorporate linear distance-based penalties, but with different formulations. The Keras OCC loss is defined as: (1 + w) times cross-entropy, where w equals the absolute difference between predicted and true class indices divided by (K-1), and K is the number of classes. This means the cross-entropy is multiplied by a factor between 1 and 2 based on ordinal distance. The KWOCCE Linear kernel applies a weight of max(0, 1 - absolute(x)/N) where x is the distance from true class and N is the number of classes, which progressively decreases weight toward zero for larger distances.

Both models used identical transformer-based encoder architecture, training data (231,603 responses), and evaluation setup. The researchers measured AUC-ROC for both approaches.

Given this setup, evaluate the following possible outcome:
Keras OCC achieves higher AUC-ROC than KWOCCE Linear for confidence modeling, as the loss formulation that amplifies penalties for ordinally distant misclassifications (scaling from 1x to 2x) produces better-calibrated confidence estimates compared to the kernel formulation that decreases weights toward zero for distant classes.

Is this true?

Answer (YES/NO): YES